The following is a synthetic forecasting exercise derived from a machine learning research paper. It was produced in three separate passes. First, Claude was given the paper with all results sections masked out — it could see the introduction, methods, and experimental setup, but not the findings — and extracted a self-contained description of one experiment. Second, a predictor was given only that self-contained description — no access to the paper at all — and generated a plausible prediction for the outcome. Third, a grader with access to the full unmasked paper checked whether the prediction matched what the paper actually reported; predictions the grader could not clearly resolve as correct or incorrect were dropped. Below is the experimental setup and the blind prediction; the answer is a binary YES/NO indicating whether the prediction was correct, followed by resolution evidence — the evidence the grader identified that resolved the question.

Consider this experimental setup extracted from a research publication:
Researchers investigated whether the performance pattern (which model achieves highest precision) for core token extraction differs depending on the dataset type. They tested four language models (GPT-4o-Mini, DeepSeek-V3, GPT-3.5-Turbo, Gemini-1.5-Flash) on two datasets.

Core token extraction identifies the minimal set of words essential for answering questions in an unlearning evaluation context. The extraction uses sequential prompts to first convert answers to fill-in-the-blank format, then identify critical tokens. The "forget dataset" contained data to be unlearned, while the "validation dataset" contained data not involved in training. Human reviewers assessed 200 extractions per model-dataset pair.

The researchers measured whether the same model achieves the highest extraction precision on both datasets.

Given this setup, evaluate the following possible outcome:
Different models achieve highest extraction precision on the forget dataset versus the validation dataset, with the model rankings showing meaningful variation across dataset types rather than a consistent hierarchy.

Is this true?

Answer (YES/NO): YES